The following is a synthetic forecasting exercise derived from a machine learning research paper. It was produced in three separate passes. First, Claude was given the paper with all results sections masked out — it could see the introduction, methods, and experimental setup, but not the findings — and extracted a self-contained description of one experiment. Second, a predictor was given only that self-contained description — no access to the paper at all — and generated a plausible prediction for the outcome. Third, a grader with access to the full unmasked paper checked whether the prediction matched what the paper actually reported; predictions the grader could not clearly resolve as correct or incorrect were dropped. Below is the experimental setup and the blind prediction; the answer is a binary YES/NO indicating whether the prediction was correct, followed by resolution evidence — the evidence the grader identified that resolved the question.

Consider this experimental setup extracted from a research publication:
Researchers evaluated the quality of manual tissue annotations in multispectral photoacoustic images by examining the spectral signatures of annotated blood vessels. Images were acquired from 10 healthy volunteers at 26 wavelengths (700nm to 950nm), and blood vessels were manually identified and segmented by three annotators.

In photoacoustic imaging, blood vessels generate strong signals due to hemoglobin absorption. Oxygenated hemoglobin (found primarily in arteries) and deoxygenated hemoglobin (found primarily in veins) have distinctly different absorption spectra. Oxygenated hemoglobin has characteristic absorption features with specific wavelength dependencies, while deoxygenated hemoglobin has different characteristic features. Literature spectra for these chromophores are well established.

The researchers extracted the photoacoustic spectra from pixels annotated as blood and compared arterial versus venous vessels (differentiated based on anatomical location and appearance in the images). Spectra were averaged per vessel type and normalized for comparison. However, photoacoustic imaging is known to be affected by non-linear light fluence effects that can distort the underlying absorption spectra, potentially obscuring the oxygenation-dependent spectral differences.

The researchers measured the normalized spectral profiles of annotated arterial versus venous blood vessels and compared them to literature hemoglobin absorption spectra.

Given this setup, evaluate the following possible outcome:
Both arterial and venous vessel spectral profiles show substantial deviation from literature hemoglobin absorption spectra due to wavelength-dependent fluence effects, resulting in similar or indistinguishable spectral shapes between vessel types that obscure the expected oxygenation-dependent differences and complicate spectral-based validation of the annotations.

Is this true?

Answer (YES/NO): NO